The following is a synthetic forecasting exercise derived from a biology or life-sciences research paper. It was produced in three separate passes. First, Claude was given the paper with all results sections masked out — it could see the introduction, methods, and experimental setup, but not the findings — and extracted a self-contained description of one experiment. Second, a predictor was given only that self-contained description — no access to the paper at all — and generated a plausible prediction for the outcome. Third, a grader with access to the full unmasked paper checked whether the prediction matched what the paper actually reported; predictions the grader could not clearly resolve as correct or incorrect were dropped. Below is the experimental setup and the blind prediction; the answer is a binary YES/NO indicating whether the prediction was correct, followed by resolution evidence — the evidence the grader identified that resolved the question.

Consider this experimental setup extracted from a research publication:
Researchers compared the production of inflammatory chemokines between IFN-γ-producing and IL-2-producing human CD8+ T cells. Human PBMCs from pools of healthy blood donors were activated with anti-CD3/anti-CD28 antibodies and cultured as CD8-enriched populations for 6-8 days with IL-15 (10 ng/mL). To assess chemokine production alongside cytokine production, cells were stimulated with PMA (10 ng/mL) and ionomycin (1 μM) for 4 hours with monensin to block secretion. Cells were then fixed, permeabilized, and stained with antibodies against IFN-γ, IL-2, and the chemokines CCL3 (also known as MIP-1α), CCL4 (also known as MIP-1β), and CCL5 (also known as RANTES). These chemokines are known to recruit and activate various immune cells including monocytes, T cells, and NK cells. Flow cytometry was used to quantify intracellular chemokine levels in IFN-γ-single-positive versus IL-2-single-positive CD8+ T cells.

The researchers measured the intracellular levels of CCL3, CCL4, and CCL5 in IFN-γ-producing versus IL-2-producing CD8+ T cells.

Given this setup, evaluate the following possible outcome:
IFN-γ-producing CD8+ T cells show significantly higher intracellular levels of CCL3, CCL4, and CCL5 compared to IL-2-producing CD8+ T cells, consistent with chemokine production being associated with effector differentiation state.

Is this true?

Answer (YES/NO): YES